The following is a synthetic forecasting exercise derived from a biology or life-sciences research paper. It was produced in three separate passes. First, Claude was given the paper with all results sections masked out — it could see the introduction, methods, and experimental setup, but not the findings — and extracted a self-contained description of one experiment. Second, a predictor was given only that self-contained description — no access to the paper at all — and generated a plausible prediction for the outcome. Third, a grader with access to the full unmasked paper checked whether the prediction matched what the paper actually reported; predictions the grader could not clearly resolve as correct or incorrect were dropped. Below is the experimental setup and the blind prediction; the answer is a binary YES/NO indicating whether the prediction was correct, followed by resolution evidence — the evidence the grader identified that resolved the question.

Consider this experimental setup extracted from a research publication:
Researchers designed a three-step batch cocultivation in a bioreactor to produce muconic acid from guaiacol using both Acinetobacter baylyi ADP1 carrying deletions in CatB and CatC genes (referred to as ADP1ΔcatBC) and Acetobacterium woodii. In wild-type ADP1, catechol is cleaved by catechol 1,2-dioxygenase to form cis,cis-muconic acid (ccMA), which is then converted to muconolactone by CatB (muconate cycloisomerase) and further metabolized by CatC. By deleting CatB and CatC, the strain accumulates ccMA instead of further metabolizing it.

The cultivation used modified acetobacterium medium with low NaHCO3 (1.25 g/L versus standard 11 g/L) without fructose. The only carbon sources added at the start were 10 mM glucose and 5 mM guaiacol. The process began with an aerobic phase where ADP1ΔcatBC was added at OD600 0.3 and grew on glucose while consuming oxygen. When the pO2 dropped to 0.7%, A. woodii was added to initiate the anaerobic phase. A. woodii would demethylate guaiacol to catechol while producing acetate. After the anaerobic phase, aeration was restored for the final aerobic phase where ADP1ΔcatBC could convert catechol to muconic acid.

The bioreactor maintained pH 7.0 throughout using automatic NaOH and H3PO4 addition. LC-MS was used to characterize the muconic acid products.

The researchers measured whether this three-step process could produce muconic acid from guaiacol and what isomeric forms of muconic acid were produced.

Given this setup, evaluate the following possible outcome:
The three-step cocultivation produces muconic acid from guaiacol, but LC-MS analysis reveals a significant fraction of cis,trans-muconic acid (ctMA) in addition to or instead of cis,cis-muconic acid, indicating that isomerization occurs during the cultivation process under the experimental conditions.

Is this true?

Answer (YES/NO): NO